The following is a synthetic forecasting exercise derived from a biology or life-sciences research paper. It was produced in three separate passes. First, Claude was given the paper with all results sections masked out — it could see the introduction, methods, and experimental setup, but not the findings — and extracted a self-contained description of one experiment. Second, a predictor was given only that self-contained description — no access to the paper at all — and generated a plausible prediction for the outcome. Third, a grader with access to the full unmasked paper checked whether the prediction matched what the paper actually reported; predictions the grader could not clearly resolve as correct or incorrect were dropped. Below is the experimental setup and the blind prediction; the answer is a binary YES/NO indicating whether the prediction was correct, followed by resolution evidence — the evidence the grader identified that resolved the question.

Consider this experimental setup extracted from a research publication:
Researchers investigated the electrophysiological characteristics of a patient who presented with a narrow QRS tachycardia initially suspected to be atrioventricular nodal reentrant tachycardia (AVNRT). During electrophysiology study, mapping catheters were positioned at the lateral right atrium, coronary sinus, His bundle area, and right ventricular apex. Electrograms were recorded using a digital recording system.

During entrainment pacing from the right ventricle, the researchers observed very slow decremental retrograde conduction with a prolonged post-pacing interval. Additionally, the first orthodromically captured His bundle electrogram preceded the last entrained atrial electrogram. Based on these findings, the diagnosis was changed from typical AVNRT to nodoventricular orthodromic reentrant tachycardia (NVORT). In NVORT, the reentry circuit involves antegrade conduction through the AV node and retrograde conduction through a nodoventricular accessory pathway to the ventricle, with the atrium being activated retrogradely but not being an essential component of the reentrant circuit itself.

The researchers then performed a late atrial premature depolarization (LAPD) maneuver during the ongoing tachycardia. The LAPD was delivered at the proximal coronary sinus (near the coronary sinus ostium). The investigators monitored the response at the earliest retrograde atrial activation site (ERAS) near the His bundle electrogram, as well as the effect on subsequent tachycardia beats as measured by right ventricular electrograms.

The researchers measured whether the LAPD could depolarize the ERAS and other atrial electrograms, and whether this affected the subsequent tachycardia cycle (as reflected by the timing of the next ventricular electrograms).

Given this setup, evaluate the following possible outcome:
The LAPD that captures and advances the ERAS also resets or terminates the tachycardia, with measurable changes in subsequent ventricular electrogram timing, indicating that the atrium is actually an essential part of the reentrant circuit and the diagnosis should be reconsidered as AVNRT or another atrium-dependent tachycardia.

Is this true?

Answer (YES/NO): NO